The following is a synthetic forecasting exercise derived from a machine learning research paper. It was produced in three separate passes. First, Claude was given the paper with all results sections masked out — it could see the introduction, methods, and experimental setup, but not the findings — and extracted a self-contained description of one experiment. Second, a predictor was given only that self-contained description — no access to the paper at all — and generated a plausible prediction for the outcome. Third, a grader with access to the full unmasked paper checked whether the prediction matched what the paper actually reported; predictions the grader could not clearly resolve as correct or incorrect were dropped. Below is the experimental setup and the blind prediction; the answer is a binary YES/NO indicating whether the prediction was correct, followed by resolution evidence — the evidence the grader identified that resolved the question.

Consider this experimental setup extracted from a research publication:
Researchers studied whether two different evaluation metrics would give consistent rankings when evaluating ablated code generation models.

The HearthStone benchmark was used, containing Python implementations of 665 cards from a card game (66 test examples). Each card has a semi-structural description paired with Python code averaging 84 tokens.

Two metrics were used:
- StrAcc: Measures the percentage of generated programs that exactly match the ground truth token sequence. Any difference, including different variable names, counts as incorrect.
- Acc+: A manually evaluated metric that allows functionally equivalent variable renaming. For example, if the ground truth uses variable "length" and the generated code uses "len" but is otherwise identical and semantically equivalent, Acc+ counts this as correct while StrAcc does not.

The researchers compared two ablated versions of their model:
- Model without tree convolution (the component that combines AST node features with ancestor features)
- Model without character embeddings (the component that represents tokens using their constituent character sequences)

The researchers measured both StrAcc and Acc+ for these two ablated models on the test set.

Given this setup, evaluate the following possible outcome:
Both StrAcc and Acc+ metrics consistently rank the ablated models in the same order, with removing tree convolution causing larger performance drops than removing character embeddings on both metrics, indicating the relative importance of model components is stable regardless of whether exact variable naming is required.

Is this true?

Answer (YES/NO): NO